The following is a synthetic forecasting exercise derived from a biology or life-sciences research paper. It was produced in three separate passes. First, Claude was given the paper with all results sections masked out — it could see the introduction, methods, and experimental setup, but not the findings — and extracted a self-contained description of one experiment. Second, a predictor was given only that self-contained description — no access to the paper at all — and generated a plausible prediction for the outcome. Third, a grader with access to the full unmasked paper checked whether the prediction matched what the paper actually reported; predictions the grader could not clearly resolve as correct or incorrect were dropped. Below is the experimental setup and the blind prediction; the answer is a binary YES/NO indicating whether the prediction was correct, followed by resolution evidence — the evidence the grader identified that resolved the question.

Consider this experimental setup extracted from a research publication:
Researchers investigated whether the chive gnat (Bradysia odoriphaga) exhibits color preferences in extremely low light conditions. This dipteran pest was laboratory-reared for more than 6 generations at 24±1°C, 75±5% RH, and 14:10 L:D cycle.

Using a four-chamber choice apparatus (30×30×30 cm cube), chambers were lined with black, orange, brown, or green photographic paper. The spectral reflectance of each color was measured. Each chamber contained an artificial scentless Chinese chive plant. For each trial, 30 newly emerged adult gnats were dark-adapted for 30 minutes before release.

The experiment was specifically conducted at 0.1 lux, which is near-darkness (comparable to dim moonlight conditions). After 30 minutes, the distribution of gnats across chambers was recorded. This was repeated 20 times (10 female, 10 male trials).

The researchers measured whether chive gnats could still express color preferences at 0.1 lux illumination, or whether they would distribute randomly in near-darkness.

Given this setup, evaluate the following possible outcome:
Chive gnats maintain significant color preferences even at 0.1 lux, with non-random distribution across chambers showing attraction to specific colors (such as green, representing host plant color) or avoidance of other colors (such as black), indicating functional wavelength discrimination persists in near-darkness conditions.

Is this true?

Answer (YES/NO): NO